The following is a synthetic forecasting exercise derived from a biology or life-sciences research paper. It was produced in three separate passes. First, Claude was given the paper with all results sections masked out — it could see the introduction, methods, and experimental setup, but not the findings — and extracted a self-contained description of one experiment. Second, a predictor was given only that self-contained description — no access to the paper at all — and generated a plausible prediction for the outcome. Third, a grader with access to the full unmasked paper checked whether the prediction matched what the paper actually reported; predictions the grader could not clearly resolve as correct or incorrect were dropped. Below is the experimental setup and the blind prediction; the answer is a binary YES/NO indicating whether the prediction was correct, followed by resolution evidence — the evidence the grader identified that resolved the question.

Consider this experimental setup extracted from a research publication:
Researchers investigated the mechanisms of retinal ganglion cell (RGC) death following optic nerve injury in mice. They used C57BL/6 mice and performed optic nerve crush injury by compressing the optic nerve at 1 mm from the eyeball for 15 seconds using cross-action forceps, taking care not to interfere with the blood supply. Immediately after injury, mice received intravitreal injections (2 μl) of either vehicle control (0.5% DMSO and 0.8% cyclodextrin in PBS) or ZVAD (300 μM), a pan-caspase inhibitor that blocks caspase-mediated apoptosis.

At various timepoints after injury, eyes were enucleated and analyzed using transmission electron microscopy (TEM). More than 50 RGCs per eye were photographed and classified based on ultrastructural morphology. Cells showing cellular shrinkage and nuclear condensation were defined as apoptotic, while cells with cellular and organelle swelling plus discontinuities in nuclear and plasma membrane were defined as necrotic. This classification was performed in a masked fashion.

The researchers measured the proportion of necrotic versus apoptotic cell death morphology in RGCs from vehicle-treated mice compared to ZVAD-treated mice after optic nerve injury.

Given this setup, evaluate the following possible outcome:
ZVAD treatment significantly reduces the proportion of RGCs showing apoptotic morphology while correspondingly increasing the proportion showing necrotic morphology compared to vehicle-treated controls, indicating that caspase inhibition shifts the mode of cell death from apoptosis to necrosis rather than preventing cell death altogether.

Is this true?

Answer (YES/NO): YES